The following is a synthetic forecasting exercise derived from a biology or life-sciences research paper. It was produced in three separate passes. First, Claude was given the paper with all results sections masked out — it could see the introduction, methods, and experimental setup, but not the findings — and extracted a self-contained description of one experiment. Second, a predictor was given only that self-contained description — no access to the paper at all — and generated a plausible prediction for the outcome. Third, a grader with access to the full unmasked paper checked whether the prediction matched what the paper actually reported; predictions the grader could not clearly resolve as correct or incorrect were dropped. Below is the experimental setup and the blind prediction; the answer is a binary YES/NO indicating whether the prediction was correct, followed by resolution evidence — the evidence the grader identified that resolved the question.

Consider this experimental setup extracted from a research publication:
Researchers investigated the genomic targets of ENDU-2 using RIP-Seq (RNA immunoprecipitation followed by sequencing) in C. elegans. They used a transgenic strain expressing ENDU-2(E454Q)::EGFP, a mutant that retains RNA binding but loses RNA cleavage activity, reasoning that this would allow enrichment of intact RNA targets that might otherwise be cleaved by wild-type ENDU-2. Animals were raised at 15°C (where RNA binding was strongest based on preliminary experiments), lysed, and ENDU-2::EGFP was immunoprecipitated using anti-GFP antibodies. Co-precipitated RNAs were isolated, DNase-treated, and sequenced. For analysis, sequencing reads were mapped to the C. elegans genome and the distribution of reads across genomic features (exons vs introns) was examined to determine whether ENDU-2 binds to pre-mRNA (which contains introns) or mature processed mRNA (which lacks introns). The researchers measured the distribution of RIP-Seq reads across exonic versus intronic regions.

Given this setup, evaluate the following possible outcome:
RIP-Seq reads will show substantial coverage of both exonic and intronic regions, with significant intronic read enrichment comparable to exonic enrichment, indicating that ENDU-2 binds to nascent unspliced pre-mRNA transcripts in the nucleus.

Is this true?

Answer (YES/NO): NO